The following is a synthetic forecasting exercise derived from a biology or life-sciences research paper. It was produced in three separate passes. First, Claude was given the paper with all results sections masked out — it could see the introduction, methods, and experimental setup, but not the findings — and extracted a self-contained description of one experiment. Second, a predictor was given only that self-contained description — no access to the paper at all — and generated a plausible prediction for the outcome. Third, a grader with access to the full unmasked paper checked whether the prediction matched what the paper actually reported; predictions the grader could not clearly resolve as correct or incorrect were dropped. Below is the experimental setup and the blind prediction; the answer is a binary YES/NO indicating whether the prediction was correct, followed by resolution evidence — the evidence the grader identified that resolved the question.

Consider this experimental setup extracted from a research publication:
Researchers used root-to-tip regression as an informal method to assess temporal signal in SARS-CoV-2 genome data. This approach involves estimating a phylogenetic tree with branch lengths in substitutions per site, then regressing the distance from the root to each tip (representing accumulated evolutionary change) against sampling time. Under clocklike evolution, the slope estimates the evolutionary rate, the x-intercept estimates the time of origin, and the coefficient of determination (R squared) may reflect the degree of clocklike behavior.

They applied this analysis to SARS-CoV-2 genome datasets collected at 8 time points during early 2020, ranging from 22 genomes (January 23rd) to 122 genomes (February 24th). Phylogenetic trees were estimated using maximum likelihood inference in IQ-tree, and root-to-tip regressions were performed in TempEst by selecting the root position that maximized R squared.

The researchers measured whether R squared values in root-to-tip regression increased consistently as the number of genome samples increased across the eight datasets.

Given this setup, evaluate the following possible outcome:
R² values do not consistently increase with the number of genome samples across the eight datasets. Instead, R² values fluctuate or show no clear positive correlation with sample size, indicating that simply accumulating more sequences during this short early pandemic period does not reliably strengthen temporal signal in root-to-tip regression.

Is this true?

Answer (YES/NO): YES